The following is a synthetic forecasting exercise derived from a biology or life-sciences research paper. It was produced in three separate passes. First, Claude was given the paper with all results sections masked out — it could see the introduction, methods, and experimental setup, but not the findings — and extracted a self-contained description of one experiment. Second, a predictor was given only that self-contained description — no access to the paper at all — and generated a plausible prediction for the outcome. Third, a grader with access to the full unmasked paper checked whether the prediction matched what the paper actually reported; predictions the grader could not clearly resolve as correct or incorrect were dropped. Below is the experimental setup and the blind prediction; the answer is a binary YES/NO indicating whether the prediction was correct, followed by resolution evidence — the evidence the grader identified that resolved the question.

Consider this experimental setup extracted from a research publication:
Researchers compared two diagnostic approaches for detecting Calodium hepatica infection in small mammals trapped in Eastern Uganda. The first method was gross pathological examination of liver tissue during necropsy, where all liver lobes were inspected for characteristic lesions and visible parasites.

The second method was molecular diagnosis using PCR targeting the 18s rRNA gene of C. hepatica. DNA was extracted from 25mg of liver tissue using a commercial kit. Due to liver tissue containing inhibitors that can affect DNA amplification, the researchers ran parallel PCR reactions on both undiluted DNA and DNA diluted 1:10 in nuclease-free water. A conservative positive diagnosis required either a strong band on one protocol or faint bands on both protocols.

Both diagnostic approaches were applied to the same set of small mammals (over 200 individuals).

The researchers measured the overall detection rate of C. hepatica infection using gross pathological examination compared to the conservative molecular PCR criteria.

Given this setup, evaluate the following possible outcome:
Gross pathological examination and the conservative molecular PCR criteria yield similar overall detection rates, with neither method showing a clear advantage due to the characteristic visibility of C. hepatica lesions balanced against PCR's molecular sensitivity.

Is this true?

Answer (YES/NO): NO